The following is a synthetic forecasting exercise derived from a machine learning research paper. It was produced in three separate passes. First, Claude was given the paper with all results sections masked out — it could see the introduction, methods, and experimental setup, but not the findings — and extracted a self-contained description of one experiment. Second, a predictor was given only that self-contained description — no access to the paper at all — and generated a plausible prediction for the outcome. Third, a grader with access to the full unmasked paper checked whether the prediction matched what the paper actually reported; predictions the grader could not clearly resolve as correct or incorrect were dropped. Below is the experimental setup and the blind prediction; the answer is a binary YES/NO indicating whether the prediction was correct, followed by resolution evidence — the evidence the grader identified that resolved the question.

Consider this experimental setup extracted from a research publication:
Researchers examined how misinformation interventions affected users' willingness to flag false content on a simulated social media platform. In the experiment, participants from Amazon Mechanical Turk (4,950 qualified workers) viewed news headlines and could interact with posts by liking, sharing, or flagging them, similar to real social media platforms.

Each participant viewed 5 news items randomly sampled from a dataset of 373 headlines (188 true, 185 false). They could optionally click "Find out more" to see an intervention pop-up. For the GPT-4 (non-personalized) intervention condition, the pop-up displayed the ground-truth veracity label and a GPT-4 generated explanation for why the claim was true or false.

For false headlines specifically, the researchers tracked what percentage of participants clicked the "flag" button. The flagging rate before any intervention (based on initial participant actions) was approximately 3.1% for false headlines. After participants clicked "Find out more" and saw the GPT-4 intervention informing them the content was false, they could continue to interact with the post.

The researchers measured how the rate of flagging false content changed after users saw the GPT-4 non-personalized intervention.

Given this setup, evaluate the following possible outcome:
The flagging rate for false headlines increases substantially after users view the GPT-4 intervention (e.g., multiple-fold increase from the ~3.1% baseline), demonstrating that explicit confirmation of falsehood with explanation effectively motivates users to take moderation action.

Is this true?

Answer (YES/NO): YES